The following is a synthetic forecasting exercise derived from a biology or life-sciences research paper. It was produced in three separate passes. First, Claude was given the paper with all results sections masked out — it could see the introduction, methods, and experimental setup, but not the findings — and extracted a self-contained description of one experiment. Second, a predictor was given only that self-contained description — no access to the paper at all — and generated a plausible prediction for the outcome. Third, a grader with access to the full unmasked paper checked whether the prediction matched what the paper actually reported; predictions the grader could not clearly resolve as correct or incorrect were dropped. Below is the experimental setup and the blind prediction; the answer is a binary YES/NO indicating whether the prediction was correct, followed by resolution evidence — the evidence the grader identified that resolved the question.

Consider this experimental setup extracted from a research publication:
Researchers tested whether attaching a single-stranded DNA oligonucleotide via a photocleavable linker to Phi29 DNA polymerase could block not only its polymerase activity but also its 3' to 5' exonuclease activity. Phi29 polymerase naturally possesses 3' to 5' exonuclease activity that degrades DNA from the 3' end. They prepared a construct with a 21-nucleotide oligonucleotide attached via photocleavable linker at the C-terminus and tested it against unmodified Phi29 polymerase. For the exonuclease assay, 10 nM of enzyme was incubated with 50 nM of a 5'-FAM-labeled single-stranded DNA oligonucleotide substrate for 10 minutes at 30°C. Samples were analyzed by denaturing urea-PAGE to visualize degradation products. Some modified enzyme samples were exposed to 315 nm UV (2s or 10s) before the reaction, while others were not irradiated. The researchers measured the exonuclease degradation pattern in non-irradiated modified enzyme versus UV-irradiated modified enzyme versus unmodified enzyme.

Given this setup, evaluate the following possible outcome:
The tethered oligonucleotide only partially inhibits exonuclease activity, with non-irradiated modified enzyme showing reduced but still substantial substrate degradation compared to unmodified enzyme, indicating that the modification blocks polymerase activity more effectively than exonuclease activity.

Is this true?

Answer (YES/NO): NO